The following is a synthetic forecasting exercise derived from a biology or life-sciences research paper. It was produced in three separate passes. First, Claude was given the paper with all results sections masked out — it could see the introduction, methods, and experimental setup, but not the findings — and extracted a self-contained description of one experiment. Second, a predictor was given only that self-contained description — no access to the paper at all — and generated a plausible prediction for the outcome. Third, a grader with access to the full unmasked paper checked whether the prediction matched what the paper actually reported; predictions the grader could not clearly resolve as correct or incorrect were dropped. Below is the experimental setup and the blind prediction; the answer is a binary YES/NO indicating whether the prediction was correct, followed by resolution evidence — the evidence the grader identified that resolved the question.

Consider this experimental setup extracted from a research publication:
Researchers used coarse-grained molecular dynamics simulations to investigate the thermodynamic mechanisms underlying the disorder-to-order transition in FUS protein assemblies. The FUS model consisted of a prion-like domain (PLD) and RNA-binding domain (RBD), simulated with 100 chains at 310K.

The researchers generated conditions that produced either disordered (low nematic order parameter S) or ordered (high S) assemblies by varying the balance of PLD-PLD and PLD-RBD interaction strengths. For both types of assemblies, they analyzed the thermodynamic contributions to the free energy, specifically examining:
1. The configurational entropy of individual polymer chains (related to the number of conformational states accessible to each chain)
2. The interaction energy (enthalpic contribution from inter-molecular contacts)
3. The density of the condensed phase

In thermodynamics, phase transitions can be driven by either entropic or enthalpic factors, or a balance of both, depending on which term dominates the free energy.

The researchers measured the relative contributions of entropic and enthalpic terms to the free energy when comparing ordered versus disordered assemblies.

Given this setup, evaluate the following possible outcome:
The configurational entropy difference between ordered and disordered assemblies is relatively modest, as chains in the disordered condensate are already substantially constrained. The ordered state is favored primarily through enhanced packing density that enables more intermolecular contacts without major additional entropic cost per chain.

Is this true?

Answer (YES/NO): NO